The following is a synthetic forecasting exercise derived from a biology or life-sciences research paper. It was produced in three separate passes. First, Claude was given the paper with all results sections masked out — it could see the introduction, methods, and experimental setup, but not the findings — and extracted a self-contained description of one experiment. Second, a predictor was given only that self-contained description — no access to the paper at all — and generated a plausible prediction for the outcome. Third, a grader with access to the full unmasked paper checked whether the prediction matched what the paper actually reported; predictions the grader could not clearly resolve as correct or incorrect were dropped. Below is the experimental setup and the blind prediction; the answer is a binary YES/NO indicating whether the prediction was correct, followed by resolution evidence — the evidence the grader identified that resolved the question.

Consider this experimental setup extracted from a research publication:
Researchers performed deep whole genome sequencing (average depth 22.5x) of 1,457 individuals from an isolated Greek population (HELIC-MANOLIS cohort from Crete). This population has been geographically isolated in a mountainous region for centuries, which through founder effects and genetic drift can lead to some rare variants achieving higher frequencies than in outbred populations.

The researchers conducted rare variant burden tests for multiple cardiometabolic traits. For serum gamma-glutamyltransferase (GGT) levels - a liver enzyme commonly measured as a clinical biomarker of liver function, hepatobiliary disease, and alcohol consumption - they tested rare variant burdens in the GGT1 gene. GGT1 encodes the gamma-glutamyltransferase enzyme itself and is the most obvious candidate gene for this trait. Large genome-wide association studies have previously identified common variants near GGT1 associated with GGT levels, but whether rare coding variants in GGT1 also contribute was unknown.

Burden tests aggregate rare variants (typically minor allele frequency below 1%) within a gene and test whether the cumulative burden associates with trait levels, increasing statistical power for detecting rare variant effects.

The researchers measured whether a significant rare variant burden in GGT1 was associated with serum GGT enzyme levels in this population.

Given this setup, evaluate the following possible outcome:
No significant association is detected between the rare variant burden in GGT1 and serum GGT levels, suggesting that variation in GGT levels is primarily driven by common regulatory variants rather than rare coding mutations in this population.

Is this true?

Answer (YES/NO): NO